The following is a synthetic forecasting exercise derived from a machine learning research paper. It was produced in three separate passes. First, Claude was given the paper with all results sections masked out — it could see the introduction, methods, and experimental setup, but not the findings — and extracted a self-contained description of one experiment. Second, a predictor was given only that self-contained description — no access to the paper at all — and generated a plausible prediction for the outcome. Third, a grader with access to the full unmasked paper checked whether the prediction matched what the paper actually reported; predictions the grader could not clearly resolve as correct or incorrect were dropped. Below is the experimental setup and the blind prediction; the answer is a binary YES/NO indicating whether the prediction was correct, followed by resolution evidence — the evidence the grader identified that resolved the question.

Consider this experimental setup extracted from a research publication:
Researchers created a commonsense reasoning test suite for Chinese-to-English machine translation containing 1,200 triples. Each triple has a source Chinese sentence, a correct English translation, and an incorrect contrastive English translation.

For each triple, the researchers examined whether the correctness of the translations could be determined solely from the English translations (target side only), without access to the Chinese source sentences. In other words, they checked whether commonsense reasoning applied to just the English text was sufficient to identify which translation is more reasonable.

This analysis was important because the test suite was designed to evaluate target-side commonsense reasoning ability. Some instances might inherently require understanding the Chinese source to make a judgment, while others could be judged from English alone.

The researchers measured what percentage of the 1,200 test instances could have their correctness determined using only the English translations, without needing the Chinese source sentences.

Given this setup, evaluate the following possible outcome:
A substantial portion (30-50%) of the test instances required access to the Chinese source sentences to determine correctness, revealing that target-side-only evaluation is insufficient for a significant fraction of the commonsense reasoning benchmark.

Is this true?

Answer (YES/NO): NO